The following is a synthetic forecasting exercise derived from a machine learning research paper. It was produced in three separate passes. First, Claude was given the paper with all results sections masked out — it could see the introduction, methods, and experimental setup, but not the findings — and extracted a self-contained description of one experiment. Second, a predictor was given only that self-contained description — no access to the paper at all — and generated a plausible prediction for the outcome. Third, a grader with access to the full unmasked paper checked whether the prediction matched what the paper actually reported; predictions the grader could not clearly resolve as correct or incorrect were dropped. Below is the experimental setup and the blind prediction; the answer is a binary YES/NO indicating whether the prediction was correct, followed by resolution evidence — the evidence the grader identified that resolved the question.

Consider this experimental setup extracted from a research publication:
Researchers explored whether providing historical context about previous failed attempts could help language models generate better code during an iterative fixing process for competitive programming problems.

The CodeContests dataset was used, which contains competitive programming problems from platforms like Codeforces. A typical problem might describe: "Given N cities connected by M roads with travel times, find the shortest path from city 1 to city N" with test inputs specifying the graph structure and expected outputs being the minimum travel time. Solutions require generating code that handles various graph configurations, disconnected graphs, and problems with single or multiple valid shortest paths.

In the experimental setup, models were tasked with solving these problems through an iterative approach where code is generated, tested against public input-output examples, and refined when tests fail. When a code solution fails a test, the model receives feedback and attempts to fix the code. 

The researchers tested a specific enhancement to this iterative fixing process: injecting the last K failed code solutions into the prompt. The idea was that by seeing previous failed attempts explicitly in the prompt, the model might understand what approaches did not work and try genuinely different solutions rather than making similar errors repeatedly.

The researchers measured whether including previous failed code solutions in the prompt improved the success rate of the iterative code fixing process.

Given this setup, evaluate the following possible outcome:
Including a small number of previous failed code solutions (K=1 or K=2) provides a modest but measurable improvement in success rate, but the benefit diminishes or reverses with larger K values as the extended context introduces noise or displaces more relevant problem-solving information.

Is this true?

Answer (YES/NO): NO